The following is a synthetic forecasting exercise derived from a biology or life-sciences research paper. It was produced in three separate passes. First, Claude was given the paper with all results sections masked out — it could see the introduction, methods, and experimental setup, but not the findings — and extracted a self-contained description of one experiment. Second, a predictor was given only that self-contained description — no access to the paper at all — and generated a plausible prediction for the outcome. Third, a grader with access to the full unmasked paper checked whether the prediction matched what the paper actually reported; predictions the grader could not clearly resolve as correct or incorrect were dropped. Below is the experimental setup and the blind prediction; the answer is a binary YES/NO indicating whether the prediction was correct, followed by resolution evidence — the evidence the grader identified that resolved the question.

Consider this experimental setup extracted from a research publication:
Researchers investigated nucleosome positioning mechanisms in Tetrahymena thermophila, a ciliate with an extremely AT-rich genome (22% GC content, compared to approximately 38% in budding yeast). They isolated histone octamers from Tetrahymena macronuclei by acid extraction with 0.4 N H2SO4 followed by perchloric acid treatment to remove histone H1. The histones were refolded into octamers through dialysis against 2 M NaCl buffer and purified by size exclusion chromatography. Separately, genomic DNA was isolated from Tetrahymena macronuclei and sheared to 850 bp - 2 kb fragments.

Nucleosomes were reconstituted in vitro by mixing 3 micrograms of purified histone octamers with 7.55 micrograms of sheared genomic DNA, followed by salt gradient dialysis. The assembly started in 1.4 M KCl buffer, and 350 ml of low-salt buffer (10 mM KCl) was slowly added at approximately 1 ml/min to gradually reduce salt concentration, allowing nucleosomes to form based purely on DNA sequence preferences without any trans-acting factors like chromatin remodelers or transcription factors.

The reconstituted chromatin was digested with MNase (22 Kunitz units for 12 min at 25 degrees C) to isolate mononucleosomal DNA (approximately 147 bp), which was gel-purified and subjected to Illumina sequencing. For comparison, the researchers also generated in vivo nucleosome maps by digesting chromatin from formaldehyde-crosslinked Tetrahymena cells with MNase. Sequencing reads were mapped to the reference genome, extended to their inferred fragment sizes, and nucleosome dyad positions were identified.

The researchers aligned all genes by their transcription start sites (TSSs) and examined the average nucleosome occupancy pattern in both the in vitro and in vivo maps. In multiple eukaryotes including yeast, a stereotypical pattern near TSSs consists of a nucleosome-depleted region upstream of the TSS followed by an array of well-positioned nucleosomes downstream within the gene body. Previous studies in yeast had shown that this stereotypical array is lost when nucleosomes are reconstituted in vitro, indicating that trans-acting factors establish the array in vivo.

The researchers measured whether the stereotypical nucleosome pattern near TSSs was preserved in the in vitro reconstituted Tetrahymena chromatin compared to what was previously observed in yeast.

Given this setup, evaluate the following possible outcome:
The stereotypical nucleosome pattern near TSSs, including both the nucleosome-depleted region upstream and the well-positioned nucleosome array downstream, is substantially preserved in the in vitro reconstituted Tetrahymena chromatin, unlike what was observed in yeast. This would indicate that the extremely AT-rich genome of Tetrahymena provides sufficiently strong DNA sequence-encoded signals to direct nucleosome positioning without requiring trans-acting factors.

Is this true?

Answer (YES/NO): YES